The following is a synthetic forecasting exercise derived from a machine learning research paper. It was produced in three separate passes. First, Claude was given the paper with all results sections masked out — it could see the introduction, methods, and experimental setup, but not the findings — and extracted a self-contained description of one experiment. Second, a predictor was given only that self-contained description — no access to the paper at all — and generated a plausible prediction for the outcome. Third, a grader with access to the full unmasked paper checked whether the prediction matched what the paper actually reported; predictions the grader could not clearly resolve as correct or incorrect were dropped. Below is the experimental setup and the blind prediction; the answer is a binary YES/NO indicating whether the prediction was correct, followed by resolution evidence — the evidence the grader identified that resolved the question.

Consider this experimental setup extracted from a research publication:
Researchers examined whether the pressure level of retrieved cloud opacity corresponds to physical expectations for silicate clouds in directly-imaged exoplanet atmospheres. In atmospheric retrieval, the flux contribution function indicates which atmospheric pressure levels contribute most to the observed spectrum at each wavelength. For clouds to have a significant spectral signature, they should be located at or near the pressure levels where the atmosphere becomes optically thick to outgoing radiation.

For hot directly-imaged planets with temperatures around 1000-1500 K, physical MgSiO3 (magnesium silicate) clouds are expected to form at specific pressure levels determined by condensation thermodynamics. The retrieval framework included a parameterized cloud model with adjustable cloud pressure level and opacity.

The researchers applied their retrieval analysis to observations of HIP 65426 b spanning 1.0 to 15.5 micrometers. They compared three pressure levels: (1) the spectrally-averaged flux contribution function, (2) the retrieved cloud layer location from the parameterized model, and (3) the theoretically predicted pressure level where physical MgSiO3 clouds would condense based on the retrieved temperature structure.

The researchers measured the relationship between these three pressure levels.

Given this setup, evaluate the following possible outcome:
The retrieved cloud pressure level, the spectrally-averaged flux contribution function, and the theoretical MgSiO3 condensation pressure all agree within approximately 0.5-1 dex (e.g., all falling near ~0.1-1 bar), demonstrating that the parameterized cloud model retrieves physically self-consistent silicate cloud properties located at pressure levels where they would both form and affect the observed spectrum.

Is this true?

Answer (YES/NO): YES